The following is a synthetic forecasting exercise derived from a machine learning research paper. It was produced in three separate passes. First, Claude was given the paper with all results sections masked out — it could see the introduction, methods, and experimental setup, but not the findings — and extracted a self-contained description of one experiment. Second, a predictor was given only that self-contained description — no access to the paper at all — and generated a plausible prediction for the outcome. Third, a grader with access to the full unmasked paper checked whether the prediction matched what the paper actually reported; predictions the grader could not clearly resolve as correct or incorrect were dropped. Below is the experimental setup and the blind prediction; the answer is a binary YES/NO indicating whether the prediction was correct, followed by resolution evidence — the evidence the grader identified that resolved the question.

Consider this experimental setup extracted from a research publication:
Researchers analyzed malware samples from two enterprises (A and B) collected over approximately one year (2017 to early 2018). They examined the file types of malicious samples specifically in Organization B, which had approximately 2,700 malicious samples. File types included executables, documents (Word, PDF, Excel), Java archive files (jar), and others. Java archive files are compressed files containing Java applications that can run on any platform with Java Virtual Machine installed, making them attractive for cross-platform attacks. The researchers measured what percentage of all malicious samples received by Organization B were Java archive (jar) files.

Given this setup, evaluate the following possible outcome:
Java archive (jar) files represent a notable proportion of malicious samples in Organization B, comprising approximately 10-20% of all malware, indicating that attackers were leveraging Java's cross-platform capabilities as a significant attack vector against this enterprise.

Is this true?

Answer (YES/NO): NO